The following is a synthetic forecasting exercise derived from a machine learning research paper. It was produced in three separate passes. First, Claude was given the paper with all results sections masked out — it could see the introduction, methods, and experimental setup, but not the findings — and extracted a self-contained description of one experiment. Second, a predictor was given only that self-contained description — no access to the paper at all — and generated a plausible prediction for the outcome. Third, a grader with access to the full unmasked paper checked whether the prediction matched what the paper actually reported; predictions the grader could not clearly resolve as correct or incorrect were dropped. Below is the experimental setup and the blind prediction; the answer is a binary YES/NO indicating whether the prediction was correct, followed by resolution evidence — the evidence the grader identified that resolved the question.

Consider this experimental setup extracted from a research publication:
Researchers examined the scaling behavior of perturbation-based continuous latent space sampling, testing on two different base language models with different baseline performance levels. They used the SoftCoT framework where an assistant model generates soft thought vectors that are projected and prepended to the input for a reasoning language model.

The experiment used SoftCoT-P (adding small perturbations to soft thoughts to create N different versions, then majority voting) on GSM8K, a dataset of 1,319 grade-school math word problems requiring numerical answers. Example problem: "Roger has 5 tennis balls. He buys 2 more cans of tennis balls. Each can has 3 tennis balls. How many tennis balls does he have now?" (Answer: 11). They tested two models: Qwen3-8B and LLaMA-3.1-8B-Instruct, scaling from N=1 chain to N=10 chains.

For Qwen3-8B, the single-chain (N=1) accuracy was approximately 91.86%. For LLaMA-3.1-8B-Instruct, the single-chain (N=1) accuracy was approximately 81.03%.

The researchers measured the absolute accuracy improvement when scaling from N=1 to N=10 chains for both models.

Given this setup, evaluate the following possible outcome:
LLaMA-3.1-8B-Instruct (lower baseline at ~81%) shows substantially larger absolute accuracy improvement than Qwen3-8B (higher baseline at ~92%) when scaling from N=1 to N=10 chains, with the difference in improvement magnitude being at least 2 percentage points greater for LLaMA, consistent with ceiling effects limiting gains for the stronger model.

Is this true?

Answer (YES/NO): YES